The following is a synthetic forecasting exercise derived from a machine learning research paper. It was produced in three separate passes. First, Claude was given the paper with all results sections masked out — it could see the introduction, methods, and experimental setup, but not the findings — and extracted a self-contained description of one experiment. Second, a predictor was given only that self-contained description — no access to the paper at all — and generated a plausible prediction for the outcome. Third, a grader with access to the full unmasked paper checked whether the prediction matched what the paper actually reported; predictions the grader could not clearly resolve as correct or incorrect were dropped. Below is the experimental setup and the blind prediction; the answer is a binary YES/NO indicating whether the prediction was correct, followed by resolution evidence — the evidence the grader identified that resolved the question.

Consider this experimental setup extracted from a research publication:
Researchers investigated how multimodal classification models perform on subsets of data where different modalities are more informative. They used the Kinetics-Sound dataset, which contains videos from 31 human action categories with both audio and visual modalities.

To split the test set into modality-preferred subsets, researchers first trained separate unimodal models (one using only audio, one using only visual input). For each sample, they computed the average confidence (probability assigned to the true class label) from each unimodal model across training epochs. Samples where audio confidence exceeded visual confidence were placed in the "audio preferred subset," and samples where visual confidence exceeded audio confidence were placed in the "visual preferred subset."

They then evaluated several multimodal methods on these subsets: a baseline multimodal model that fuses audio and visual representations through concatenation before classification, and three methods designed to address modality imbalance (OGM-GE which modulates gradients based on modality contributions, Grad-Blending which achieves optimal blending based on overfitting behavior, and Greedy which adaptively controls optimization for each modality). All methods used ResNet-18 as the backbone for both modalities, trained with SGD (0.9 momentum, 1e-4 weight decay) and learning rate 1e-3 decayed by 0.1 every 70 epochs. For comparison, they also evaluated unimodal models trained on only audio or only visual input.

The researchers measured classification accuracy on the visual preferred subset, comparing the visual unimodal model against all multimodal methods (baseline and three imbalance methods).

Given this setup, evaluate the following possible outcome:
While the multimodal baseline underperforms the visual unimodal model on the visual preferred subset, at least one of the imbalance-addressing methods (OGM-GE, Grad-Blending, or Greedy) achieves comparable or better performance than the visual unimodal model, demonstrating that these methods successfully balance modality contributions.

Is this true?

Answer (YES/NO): NO